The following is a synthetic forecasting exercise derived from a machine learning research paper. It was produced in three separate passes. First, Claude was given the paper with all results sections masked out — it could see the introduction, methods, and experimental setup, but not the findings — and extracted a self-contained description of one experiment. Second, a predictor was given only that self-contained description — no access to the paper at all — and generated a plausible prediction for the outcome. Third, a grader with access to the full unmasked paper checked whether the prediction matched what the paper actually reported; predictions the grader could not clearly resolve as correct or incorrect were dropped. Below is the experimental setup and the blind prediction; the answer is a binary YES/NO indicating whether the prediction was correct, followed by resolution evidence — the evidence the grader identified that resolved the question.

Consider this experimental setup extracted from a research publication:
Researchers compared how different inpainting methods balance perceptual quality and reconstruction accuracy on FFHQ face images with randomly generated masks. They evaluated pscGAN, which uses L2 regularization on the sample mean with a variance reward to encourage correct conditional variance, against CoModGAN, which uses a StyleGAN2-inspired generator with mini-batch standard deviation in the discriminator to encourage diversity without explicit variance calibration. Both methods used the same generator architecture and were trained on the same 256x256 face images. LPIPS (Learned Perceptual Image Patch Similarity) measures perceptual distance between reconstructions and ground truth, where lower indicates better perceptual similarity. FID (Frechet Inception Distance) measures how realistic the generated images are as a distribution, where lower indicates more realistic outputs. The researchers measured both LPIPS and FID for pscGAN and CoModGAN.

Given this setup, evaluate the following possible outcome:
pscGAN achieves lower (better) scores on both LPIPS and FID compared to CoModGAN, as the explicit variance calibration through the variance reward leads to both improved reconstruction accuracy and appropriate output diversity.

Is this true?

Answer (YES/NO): NO